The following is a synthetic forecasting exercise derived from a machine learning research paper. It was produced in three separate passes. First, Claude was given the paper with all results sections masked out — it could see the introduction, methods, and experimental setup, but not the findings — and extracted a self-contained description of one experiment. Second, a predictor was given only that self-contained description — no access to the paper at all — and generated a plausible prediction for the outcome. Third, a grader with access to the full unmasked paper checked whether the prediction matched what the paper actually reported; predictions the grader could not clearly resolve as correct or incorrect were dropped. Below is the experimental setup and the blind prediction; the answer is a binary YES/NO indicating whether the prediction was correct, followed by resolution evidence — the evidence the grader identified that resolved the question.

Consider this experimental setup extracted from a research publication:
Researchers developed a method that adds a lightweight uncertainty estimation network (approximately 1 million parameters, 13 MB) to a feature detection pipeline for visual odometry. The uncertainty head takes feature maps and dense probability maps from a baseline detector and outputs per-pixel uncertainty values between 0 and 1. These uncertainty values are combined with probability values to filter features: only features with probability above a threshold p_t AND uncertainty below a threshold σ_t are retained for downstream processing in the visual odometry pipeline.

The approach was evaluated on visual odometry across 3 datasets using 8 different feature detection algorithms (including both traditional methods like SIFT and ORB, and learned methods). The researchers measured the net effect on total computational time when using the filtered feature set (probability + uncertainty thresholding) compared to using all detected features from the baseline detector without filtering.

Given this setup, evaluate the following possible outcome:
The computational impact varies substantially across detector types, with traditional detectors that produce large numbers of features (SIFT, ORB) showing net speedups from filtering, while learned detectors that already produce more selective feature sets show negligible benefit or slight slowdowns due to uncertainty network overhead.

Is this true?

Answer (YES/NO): NO